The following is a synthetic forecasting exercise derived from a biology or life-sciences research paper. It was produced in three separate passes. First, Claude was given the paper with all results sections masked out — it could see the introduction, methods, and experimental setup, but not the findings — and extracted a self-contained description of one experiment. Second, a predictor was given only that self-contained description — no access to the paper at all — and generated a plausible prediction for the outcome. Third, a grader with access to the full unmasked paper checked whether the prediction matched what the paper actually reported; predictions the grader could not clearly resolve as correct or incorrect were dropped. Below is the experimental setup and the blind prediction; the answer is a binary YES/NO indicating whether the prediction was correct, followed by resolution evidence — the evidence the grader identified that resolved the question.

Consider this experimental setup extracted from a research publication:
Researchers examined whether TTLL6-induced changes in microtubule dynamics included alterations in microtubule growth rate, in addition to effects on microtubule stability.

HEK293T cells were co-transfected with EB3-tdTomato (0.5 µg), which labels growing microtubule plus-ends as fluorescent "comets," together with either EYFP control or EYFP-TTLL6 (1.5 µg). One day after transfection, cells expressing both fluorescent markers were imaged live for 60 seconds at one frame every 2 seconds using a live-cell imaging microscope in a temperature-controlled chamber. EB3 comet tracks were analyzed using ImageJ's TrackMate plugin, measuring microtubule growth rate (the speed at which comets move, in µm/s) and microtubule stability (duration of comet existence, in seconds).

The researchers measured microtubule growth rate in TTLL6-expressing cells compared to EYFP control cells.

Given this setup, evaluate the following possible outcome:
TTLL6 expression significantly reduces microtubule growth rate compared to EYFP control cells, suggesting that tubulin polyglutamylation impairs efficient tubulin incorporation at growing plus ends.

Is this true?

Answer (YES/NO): NO